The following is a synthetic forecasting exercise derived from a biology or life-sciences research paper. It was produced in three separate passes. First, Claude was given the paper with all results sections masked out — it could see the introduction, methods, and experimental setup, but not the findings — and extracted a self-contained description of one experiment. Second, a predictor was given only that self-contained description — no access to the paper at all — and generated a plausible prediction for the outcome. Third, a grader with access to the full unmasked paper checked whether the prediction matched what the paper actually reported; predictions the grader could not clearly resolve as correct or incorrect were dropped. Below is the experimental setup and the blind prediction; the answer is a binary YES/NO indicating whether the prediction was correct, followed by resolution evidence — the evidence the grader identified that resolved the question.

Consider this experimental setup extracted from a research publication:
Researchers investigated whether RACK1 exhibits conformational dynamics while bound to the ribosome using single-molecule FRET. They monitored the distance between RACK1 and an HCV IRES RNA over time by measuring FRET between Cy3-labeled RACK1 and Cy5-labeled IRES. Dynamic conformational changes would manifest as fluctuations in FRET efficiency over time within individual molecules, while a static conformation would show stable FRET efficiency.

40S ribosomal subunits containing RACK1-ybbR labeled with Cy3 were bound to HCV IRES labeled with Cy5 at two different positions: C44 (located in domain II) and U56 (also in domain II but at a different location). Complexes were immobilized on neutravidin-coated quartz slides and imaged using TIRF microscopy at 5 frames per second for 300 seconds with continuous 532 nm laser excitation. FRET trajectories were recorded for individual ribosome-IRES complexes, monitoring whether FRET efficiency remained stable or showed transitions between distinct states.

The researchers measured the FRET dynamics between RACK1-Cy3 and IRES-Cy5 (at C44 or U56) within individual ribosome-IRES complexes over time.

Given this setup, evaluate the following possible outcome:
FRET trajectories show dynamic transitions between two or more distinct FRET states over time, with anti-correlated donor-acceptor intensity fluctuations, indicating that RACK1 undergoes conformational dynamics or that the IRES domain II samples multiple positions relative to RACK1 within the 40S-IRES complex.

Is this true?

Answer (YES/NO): NO